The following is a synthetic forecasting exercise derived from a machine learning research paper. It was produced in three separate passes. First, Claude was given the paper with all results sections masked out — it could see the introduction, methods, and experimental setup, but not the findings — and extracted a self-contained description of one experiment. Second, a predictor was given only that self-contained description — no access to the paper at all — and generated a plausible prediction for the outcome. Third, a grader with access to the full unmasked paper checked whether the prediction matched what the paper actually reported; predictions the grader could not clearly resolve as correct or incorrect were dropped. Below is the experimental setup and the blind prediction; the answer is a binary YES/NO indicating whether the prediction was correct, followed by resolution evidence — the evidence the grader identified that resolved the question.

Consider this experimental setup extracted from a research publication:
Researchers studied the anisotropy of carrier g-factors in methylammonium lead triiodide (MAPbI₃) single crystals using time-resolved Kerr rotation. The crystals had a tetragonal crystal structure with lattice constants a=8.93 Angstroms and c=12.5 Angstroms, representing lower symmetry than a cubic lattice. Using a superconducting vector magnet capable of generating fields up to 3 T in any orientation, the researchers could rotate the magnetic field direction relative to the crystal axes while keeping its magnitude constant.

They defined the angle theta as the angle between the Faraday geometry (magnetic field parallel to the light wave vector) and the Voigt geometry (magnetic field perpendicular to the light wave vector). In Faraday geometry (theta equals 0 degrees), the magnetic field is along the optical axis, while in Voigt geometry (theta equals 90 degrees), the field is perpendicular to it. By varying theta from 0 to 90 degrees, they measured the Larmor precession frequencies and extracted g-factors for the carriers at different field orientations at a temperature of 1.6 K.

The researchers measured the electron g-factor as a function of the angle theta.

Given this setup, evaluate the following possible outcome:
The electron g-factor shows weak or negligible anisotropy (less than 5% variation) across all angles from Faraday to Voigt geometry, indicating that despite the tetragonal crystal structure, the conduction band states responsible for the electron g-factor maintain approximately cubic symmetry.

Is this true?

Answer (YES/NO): NO